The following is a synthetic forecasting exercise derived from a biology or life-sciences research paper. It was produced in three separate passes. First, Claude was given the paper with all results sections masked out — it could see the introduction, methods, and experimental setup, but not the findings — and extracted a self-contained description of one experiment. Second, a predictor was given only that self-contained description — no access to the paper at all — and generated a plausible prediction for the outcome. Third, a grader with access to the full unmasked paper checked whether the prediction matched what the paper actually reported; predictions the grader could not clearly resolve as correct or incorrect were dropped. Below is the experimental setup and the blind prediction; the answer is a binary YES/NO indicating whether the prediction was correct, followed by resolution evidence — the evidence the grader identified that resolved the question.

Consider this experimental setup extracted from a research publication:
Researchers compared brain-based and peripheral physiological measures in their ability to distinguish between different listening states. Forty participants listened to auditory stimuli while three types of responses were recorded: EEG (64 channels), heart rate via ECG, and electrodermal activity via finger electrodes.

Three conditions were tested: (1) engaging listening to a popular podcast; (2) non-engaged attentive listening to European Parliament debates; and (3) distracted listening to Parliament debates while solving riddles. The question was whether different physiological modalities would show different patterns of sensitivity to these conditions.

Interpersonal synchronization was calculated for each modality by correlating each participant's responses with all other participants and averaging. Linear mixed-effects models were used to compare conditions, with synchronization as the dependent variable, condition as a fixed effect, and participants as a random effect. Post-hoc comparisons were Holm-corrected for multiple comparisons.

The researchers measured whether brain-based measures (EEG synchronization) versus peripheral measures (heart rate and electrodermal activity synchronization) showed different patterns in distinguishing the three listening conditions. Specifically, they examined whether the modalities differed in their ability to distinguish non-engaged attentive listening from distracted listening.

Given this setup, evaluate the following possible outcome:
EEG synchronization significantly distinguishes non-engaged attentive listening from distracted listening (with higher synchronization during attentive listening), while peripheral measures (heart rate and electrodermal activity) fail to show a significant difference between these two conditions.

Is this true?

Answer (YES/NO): YES